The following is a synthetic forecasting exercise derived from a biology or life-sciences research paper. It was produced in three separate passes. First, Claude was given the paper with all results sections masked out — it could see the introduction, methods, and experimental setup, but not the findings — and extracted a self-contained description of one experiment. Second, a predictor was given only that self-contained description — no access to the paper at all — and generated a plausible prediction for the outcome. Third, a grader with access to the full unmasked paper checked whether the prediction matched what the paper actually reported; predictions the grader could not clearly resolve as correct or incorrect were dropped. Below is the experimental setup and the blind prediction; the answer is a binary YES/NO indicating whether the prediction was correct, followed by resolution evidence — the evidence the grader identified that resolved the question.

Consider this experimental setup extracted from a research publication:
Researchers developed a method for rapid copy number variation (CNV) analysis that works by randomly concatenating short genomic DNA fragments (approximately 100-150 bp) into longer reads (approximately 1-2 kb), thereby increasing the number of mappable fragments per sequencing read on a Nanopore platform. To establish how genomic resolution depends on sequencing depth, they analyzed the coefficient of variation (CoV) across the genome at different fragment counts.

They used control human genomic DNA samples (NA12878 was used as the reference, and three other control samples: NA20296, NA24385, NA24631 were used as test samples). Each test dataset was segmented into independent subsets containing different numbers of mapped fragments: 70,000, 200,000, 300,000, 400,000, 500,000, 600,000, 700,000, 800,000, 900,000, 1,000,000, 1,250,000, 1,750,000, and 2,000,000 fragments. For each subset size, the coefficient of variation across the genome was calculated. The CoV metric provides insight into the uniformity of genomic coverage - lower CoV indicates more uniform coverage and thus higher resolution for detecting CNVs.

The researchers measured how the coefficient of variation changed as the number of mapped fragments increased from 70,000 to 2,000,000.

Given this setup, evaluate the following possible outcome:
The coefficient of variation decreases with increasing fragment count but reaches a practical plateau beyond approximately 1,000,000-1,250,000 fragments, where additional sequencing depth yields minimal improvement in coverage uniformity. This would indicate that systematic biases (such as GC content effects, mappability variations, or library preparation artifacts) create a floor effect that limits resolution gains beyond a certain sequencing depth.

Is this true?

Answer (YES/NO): YES